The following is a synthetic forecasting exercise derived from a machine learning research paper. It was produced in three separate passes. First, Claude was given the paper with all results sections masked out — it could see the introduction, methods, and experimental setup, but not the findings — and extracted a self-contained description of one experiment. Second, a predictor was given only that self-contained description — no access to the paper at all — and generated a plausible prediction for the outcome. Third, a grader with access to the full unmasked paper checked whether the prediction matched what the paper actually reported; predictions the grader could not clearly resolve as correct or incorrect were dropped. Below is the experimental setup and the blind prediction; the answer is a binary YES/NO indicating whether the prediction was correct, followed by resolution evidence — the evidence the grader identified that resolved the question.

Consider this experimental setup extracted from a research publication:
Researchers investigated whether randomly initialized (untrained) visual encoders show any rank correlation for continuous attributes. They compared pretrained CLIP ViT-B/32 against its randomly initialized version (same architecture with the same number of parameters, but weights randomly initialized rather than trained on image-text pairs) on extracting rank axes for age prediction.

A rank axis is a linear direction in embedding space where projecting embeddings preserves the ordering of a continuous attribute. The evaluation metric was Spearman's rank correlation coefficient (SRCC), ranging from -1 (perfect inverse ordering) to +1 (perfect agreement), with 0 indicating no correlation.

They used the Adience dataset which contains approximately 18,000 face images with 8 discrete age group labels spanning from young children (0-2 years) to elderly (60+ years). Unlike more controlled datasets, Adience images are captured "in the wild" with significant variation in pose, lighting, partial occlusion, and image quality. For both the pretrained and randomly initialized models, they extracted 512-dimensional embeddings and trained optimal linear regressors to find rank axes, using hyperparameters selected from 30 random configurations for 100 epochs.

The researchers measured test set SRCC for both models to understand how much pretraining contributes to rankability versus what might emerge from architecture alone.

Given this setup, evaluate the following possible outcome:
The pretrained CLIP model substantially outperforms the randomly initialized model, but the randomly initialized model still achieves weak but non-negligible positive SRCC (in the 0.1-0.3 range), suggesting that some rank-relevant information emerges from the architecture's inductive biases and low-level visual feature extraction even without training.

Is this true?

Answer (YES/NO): YES